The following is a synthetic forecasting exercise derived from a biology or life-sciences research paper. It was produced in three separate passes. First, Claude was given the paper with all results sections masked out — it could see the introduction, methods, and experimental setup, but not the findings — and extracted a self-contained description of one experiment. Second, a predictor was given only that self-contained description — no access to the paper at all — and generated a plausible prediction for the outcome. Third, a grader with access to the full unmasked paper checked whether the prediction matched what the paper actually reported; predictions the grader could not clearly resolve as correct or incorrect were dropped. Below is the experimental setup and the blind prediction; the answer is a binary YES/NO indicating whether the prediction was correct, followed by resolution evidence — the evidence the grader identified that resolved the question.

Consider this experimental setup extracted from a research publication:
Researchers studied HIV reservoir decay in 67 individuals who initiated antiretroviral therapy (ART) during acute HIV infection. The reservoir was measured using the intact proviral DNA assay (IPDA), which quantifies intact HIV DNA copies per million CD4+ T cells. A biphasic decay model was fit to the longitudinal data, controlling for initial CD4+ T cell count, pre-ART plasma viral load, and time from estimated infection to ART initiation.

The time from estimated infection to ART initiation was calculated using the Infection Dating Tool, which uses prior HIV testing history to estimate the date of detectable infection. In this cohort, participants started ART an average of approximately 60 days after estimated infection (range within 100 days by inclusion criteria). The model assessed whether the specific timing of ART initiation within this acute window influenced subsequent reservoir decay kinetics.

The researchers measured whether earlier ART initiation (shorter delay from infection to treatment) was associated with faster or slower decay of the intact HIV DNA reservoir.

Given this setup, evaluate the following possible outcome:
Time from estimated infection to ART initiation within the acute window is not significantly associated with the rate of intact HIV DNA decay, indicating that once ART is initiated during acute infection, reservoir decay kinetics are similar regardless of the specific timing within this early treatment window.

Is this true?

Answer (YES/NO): NO